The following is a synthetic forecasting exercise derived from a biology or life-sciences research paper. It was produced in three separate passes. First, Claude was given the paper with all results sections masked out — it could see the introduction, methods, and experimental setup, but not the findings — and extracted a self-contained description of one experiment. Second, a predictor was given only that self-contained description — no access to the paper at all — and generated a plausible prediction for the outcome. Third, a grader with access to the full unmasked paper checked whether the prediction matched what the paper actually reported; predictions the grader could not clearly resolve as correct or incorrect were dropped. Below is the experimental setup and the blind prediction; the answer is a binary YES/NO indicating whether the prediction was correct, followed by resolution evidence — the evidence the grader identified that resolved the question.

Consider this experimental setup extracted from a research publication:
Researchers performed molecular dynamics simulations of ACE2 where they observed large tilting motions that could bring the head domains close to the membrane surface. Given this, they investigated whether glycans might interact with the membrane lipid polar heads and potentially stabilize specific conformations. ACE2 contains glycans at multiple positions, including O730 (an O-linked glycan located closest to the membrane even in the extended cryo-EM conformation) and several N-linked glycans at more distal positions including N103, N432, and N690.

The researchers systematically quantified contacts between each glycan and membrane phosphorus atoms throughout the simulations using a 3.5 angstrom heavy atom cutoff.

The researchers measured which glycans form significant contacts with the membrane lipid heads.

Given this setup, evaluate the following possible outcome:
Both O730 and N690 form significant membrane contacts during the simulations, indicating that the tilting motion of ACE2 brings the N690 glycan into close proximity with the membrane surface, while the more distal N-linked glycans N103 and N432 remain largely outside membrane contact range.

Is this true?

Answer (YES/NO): NO